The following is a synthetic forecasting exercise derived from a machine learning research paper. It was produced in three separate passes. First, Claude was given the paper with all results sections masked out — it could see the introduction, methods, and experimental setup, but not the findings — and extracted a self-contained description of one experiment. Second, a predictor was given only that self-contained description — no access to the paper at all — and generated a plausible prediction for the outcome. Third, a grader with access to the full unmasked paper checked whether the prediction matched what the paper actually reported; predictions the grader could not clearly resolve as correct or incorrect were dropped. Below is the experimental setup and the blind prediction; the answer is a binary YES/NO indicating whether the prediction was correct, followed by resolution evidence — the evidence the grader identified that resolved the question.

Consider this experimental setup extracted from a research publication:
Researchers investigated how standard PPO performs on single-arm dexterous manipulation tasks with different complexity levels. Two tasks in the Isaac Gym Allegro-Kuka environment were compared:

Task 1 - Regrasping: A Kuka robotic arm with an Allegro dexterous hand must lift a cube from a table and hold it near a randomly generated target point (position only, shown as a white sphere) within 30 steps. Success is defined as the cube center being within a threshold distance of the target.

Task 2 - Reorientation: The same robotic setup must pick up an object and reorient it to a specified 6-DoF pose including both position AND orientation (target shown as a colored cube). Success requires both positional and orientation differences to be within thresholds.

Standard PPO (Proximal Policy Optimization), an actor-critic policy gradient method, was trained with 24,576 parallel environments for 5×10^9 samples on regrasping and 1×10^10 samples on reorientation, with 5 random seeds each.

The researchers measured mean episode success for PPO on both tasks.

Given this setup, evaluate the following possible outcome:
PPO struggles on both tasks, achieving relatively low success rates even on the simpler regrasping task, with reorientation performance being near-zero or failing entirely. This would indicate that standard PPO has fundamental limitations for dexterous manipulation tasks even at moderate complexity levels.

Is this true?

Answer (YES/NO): NO